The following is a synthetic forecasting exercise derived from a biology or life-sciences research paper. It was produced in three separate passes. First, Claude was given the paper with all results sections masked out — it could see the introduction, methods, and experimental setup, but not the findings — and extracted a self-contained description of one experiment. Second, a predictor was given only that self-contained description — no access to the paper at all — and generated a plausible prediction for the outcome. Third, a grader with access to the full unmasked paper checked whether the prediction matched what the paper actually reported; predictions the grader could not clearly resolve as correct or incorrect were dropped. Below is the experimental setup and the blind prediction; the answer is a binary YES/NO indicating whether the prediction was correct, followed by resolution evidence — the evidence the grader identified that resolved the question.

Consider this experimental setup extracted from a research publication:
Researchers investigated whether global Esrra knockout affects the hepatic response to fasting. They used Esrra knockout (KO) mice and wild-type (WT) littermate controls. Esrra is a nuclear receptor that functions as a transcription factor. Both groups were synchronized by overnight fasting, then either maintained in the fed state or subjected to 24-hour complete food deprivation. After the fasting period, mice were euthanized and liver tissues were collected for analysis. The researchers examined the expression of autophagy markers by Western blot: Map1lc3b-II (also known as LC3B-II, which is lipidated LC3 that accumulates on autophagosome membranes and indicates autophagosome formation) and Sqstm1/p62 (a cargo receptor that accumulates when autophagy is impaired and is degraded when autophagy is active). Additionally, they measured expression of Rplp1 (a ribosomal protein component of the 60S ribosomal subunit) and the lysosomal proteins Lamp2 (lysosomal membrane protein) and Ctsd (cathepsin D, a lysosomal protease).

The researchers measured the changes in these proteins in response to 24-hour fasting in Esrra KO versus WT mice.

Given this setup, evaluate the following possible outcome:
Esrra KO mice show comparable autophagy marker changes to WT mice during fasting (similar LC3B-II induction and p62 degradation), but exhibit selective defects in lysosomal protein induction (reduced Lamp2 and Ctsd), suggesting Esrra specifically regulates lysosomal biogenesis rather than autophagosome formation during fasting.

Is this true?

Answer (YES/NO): NO